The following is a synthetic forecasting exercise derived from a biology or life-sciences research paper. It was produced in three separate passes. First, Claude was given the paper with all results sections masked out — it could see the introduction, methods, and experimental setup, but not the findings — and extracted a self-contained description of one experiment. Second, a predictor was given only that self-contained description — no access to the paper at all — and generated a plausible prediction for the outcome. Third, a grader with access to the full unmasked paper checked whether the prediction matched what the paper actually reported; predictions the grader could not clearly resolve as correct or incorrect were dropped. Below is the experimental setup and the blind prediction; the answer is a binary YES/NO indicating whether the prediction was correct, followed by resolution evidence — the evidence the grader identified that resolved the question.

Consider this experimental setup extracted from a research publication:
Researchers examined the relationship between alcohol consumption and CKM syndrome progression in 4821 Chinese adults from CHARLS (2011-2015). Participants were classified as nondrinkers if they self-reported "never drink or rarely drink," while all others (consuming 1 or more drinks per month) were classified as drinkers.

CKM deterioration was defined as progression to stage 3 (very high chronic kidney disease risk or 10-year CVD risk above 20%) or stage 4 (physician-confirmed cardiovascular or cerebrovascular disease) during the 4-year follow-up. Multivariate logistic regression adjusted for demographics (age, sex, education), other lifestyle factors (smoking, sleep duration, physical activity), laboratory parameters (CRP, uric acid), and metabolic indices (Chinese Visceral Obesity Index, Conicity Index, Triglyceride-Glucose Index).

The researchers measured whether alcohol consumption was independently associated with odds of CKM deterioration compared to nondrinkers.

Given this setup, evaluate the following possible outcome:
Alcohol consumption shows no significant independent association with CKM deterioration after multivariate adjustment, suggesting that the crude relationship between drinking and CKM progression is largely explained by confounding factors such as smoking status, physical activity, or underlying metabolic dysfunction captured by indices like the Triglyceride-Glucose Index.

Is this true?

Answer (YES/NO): YES